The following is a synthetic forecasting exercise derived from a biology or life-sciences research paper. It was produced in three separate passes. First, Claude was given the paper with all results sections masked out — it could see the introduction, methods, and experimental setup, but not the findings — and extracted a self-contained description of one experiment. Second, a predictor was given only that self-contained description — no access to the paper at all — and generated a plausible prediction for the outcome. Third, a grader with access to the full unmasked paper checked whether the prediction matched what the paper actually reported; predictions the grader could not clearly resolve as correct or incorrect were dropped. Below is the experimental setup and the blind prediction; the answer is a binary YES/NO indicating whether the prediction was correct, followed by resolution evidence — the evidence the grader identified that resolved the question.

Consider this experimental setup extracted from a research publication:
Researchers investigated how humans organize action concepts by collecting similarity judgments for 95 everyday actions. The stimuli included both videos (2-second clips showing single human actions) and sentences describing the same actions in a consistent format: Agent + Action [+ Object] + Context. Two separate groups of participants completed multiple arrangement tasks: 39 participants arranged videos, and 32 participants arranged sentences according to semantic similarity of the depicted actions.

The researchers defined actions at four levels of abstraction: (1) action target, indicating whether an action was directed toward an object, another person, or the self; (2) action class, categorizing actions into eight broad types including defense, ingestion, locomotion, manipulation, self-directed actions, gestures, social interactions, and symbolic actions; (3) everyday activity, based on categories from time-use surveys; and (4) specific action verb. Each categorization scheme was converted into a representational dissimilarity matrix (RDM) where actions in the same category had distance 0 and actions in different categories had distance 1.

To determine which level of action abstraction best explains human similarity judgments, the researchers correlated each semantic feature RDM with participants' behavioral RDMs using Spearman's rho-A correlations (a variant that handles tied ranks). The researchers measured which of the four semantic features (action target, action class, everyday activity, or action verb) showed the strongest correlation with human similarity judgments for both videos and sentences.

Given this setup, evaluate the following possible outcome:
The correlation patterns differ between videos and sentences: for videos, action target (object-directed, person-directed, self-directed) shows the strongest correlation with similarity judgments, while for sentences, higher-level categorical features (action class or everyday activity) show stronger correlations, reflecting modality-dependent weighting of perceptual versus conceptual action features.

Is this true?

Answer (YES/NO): NO